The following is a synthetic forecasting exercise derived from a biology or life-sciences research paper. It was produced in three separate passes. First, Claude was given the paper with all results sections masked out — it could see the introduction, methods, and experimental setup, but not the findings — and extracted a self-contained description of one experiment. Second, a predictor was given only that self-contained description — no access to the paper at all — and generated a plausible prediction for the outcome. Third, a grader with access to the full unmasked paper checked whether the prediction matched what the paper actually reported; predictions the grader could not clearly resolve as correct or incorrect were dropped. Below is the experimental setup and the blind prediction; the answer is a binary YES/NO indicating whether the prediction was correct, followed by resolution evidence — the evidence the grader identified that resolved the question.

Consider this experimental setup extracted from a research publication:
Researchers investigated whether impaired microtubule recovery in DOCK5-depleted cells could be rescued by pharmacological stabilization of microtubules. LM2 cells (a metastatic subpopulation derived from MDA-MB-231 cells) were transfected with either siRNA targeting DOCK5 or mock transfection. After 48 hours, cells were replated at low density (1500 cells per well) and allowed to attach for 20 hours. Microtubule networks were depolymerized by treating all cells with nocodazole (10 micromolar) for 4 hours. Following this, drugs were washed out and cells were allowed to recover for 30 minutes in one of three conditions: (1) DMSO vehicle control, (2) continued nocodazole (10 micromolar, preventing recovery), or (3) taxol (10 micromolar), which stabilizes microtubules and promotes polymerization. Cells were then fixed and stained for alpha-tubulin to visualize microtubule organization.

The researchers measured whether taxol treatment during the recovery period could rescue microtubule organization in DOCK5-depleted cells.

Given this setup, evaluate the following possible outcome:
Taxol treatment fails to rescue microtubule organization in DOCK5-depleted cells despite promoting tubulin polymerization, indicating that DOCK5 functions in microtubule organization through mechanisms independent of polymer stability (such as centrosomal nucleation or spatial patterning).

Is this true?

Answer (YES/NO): YES